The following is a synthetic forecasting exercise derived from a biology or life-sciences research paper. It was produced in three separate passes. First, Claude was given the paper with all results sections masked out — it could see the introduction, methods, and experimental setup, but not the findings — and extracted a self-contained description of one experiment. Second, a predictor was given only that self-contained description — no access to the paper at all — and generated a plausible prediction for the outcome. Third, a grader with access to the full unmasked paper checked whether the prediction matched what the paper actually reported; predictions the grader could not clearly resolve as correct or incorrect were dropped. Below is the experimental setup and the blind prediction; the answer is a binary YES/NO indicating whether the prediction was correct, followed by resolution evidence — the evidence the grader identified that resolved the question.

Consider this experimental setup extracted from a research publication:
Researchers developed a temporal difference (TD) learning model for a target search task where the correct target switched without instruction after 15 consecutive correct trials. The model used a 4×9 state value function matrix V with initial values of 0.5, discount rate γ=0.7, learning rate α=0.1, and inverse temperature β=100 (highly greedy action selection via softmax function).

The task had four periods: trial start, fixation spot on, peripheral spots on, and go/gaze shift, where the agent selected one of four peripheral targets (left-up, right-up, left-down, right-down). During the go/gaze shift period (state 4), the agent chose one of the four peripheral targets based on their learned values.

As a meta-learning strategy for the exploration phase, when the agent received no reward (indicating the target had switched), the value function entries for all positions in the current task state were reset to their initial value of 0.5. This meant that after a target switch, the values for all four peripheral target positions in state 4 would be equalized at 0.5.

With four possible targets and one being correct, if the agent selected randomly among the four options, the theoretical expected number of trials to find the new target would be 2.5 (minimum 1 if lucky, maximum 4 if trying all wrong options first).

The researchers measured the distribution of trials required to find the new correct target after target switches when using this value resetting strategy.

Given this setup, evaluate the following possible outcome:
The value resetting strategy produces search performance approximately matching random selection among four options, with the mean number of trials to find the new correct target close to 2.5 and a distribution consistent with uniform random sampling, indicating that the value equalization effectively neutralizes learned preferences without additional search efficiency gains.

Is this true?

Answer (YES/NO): NO